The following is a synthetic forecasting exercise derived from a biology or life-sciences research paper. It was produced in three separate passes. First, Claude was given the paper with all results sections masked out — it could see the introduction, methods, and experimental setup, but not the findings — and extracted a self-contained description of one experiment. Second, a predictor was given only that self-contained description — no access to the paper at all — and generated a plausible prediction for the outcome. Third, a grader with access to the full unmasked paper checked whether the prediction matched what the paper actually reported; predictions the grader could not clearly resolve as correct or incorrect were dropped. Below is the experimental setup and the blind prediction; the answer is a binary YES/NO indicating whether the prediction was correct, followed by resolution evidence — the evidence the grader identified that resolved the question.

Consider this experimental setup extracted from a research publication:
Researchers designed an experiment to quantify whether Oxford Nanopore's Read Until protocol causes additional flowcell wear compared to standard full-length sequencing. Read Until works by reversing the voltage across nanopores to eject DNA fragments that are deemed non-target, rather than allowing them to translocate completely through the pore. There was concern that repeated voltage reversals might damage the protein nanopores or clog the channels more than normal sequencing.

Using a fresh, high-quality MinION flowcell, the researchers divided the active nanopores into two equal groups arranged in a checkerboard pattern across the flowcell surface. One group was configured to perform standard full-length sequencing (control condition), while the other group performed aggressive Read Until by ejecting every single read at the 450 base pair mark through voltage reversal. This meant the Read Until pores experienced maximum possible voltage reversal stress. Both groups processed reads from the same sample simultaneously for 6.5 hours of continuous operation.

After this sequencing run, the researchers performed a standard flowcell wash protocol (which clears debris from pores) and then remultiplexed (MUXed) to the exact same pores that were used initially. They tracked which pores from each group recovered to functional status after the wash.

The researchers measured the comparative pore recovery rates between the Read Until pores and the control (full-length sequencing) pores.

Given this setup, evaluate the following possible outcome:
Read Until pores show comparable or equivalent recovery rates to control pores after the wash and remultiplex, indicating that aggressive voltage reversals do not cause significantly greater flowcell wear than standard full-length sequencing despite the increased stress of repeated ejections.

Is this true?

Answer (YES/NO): YES